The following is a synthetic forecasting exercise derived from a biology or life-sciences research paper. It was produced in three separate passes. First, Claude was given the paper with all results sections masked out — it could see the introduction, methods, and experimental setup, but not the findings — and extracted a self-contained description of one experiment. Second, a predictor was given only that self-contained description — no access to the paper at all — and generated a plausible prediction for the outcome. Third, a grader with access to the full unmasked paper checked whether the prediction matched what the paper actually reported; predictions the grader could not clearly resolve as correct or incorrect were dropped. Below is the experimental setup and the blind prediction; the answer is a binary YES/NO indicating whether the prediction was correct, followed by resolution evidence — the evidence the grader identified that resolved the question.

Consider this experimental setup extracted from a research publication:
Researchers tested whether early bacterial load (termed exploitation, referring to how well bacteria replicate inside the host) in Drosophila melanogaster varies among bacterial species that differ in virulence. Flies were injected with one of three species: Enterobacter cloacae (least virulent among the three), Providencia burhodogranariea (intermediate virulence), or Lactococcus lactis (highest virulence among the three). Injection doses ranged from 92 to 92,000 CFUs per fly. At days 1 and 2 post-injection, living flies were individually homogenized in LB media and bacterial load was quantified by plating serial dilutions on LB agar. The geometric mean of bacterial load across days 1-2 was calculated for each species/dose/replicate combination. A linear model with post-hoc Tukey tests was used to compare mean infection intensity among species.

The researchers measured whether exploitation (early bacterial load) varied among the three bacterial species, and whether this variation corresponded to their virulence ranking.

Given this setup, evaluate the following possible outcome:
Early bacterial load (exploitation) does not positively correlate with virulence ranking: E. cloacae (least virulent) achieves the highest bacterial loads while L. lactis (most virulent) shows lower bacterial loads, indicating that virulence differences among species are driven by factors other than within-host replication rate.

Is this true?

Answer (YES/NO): NO